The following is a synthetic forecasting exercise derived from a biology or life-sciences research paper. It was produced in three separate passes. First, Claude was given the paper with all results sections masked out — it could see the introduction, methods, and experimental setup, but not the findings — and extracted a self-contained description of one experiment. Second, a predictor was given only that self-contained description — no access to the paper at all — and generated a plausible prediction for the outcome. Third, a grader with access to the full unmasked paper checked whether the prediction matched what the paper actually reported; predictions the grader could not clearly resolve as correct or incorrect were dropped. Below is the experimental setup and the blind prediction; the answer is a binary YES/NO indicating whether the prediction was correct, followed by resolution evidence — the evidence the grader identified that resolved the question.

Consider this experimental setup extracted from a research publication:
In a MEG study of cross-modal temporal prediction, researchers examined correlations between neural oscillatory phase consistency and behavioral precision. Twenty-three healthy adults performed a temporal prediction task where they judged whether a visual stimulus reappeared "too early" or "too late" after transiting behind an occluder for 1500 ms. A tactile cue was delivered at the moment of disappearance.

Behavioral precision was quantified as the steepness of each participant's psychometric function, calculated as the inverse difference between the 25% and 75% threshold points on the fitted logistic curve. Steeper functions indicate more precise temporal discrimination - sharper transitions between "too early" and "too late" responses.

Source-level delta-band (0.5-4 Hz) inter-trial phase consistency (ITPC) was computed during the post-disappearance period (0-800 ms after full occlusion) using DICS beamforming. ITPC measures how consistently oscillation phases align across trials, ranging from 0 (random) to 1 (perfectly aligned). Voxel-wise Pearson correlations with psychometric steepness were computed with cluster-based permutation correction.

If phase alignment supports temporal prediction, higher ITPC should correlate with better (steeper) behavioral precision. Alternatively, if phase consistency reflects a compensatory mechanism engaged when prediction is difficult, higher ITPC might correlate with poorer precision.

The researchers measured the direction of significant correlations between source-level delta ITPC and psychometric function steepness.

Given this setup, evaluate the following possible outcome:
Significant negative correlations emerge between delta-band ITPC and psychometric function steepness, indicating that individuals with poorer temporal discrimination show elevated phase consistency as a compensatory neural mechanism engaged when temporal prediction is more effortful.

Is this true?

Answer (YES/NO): NO